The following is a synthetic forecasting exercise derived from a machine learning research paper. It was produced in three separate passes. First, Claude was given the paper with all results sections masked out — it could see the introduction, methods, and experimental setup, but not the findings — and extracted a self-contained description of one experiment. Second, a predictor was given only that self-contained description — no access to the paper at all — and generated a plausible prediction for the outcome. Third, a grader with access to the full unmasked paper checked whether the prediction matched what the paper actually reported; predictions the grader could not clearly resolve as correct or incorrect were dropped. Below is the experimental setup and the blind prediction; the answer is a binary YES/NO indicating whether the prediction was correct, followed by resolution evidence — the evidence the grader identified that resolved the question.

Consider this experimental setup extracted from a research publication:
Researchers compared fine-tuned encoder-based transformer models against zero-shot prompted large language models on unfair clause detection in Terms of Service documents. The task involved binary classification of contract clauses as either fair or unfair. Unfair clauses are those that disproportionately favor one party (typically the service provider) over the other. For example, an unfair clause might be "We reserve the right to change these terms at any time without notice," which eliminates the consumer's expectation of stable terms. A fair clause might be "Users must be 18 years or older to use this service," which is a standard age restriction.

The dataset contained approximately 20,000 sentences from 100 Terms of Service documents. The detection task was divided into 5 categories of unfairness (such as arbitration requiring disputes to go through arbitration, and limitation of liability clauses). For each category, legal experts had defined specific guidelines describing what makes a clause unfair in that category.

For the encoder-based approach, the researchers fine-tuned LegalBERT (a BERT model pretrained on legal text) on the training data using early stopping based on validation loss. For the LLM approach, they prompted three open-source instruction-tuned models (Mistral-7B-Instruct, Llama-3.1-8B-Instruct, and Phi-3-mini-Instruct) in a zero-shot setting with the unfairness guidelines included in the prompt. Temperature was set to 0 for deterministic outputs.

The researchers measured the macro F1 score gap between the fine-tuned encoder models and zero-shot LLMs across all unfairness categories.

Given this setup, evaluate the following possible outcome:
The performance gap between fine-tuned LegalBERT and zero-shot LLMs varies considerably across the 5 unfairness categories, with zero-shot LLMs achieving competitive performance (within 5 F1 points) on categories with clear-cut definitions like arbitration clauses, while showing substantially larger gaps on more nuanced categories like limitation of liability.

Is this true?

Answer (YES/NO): NO